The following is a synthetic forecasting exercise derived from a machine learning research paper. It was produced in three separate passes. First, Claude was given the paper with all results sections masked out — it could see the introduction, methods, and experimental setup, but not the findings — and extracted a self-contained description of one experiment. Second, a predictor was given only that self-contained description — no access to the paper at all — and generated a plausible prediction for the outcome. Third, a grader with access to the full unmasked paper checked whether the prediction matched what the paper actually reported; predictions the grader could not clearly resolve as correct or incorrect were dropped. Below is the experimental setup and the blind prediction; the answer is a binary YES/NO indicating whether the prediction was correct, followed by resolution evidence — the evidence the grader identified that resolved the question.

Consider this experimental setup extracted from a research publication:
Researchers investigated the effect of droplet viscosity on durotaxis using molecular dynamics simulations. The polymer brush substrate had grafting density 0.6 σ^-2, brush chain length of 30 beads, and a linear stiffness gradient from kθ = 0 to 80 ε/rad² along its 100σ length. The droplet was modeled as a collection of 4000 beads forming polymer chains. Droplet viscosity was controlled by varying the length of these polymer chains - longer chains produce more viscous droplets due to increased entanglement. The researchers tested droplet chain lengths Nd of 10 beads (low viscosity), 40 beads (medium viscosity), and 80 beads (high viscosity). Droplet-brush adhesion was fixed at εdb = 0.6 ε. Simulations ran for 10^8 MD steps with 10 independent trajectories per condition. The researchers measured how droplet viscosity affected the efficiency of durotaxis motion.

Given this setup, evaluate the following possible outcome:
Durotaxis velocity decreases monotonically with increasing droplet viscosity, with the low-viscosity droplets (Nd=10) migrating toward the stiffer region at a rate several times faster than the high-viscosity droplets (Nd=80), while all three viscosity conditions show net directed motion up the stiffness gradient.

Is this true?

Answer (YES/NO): NO